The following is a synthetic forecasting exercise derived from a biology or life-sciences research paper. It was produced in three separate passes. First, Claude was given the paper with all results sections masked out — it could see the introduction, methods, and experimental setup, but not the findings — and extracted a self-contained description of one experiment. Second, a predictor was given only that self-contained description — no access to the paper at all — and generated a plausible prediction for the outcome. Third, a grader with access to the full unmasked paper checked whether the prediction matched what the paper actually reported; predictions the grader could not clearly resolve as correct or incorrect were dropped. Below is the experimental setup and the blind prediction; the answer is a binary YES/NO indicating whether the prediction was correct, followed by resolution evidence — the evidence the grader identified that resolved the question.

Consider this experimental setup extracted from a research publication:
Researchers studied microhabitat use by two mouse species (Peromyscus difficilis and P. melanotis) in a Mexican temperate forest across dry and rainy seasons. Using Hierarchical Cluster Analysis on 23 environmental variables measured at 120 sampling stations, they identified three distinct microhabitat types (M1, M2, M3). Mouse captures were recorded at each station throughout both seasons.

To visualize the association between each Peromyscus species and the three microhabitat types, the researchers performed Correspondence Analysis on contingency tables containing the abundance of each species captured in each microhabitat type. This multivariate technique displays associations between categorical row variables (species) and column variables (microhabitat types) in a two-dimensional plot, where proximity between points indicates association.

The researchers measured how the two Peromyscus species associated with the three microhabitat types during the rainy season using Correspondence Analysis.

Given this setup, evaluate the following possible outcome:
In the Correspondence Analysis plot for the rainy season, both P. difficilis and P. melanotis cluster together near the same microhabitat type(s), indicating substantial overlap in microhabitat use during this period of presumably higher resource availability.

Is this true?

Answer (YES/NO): NO